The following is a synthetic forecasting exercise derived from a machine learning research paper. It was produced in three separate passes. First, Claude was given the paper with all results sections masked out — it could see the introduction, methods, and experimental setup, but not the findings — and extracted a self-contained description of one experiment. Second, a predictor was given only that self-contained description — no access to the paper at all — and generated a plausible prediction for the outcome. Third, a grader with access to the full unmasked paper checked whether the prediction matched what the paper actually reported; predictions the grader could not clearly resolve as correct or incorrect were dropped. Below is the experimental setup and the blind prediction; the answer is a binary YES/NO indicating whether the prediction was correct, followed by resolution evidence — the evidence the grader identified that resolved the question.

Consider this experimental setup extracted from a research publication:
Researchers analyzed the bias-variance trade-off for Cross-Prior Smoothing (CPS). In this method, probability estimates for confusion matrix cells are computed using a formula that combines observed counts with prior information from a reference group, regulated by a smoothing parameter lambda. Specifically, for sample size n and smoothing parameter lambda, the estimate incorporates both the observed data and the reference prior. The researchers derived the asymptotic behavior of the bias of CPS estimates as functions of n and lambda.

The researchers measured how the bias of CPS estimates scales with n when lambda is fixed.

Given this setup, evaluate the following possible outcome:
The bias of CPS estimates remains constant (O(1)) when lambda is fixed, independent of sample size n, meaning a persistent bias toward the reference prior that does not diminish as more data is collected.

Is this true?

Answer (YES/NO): NO